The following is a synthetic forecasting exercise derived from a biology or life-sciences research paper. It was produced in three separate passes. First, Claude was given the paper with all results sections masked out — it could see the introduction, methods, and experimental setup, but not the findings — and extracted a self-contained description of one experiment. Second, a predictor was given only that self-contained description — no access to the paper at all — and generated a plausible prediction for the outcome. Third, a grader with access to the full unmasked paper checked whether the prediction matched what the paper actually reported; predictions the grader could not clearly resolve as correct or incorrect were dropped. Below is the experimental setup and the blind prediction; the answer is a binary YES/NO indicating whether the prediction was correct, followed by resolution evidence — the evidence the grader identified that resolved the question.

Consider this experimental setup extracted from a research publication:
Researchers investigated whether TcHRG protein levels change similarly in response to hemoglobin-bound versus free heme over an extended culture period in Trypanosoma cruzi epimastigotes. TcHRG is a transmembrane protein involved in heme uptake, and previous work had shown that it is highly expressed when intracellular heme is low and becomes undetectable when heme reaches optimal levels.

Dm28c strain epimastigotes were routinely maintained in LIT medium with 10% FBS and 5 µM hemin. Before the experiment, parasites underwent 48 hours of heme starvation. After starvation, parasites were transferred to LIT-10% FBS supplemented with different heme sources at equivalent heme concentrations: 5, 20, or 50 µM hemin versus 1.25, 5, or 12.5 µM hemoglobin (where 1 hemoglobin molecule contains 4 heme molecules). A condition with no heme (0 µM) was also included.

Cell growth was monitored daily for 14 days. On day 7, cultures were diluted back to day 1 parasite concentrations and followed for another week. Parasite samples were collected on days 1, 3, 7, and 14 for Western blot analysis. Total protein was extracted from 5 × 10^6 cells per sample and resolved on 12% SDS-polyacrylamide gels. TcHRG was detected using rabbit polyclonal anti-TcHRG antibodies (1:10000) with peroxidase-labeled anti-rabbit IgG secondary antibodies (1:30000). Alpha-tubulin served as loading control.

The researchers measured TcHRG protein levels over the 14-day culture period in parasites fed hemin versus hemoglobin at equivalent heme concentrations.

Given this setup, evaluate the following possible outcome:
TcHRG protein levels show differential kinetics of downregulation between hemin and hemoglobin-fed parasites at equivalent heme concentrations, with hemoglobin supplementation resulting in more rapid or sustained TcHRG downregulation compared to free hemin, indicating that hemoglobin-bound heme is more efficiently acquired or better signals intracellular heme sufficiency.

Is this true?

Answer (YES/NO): NO